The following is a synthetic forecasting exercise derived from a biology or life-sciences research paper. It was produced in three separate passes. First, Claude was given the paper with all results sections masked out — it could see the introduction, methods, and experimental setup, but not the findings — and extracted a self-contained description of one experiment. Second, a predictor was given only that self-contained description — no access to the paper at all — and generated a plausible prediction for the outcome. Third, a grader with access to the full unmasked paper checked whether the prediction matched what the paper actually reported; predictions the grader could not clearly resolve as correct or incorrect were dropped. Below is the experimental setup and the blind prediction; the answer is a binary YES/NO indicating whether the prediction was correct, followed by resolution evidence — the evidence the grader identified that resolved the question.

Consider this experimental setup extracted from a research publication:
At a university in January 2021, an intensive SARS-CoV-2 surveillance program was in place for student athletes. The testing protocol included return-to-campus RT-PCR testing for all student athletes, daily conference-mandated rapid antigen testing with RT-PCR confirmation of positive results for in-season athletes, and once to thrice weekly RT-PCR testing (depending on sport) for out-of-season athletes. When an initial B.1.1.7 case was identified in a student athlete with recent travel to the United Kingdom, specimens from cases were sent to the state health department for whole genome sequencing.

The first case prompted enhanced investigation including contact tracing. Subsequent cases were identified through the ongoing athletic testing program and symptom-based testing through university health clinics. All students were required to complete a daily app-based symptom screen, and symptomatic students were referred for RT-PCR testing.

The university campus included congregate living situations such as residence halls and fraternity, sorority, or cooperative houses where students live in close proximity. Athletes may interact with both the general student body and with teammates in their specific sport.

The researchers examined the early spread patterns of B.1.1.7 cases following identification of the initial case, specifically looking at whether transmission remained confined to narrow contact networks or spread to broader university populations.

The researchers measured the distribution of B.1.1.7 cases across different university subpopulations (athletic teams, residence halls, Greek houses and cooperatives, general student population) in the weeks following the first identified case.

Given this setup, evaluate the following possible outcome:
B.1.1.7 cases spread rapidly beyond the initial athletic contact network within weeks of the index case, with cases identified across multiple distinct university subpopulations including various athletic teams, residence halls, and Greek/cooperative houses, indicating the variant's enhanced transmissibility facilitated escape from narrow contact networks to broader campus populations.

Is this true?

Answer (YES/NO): NO